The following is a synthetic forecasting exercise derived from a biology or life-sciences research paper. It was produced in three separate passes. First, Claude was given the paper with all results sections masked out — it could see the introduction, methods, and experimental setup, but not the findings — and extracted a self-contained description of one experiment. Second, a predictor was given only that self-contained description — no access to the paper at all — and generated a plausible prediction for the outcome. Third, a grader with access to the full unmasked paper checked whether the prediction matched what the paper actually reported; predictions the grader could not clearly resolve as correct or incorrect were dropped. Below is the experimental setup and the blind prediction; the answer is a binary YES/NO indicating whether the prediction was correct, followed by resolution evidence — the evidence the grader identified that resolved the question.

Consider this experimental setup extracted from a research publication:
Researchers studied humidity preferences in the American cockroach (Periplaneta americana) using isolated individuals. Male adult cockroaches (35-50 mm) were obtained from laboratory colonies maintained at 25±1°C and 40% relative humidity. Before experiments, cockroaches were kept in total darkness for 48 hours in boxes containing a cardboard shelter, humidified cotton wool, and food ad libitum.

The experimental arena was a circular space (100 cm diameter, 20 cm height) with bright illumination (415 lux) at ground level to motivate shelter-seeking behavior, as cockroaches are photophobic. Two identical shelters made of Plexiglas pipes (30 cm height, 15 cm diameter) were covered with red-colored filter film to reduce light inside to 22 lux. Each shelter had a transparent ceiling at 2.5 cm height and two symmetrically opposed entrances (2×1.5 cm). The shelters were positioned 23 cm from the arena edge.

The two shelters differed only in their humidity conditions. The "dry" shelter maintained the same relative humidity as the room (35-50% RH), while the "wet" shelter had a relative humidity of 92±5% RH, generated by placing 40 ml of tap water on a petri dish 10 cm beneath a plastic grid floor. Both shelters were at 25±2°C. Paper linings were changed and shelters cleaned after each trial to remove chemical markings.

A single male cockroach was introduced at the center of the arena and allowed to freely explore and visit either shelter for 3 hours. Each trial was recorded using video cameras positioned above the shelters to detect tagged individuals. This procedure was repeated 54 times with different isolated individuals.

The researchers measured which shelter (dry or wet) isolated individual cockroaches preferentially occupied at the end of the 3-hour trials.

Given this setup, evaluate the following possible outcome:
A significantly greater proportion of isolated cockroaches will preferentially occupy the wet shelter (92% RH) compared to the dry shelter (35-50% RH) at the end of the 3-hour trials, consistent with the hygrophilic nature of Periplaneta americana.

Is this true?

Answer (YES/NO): YES